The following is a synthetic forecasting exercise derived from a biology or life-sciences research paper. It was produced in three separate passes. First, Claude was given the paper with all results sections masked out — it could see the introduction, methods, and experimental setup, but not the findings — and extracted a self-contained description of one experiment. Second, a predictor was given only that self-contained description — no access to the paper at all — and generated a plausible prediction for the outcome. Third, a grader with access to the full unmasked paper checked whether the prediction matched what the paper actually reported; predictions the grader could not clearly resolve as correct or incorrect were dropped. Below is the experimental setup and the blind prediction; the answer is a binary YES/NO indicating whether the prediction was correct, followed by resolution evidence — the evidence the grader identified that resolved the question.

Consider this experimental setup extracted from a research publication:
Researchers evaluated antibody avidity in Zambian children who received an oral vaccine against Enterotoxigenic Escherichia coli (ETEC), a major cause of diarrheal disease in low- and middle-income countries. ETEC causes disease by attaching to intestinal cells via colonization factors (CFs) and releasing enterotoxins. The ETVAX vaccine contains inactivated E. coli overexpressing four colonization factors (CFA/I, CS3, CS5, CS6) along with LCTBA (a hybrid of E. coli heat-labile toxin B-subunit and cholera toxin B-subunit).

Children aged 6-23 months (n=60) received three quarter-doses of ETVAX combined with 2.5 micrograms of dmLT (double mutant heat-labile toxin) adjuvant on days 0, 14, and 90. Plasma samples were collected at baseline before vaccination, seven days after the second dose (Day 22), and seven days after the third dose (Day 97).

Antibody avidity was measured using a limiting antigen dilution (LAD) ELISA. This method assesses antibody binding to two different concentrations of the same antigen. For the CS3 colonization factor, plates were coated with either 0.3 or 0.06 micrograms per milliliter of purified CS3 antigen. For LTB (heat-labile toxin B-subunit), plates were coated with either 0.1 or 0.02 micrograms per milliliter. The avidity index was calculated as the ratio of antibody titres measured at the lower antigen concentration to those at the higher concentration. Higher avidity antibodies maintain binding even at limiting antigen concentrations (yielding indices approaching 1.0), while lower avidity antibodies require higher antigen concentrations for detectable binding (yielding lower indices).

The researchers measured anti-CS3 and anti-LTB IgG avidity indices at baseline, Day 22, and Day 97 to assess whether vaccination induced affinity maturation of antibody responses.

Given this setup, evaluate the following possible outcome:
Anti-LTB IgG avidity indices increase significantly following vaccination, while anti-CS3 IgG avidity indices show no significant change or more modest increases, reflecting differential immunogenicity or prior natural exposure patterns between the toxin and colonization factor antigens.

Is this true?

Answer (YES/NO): NO